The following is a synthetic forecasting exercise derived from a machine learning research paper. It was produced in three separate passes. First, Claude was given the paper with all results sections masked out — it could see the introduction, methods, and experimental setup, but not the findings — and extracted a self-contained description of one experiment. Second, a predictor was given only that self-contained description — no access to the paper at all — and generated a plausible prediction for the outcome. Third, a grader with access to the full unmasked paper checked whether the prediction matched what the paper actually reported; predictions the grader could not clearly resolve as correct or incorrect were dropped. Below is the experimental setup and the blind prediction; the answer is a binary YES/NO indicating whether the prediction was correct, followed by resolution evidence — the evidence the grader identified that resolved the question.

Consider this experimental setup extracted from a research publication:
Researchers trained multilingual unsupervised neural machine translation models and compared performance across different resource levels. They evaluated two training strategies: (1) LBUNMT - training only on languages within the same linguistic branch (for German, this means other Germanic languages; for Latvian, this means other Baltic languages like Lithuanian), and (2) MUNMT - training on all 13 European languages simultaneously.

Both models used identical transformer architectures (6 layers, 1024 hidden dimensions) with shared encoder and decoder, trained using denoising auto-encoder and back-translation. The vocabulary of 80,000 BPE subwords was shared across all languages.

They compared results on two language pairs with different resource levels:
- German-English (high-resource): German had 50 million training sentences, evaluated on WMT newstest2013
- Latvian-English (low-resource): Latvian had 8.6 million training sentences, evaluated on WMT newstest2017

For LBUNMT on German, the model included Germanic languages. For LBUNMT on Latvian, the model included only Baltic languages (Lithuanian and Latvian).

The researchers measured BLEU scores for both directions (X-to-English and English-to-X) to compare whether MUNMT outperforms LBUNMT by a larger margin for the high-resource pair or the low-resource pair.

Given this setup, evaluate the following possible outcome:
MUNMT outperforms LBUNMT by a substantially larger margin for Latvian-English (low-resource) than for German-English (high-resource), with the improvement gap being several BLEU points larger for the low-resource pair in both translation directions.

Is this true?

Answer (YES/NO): NO